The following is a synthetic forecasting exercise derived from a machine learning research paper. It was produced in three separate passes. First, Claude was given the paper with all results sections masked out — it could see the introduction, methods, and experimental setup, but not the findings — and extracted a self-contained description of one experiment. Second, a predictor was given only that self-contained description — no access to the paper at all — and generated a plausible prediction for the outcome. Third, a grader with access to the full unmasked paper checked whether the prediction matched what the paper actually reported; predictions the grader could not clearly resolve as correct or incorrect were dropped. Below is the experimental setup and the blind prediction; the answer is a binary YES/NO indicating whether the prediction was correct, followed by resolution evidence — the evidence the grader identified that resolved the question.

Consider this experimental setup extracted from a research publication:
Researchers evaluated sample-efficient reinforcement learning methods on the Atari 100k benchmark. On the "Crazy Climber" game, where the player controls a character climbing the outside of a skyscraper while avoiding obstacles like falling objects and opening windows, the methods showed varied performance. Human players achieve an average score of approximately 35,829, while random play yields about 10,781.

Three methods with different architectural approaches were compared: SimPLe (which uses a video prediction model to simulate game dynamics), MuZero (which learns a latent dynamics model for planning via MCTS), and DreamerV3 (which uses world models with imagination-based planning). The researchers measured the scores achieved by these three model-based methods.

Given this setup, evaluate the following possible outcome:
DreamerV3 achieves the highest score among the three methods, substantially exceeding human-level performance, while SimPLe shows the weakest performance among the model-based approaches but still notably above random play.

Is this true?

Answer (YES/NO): NO